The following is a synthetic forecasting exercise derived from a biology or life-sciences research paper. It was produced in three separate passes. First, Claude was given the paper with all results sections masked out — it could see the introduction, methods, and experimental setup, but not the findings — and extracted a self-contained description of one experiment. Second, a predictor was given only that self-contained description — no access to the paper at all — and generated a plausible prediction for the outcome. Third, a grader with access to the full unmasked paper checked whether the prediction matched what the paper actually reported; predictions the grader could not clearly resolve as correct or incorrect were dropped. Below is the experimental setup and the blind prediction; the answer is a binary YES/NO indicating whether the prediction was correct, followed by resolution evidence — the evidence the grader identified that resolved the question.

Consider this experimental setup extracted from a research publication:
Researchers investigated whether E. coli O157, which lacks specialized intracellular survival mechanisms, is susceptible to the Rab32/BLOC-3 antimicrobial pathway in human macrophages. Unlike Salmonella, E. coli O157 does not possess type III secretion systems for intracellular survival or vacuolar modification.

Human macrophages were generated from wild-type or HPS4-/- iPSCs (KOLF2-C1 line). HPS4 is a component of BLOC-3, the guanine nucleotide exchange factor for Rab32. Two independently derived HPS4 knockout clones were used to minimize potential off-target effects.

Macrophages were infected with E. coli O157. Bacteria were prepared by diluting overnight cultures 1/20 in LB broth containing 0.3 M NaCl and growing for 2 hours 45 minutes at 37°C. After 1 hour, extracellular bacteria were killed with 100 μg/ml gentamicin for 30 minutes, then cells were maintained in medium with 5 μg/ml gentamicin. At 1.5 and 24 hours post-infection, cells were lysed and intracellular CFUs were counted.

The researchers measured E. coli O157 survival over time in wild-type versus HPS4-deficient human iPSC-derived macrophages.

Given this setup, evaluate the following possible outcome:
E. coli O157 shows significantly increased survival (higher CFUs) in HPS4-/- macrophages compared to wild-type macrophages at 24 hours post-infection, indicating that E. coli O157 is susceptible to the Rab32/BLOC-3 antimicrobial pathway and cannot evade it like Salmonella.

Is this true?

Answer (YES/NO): NO